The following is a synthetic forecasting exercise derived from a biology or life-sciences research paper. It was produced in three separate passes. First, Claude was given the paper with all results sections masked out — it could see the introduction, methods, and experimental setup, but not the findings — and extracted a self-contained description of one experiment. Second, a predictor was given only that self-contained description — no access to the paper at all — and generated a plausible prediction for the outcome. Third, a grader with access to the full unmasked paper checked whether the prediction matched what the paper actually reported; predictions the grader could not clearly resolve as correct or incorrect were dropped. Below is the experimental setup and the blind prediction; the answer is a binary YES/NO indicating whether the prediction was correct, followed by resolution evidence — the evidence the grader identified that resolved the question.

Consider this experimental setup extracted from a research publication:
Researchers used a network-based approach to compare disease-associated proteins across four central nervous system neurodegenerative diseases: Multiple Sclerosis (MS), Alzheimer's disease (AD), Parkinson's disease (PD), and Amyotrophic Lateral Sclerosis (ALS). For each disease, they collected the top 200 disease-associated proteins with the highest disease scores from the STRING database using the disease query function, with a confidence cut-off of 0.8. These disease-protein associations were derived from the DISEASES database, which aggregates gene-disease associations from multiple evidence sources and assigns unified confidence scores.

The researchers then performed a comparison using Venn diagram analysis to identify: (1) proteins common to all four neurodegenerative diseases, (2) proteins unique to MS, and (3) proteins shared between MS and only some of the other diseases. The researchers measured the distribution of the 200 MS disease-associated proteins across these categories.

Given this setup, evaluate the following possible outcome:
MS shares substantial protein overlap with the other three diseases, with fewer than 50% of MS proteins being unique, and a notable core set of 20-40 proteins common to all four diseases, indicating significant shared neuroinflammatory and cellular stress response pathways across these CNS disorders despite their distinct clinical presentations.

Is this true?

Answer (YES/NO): NO